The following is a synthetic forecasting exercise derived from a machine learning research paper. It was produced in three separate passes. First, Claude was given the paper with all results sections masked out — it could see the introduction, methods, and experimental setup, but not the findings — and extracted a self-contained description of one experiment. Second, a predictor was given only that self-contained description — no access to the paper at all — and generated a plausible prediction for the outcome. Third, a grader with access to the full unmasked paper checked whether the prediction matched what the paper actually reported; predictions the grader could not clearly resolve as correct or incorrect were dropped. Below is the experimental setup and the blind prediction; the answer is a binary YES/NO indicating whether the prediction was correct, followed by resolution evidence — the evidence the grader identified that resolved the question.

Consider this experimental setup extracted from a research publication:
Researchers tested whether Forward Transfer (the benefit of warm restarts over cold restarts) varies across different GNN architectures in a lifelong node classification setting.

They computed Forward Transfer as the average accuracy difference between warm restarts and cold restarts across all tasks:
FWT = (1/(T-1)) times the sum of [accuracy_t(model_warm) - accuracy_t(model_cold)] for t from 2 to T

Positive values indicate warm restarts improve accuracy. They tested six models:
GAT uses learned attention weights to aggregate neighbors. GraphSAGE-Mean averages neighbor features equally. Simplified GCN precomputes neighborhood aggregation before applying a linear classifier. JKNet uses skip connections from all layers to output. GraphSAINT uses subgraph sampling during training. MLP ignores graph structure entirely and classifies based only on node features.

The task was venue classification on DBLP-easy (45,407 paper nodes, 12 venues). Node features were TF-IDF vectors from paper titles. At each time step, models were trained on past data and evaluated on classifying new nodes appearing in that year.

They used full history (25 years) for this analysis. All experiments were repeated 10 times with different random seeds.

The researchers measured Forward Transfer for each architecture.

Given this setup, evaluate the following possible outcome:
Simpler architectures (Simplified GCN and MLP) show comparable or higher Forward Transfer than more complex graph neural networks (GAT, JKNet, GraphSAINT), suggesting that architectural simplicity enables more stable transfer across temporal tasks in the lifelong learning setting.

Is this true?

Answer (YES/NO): NO